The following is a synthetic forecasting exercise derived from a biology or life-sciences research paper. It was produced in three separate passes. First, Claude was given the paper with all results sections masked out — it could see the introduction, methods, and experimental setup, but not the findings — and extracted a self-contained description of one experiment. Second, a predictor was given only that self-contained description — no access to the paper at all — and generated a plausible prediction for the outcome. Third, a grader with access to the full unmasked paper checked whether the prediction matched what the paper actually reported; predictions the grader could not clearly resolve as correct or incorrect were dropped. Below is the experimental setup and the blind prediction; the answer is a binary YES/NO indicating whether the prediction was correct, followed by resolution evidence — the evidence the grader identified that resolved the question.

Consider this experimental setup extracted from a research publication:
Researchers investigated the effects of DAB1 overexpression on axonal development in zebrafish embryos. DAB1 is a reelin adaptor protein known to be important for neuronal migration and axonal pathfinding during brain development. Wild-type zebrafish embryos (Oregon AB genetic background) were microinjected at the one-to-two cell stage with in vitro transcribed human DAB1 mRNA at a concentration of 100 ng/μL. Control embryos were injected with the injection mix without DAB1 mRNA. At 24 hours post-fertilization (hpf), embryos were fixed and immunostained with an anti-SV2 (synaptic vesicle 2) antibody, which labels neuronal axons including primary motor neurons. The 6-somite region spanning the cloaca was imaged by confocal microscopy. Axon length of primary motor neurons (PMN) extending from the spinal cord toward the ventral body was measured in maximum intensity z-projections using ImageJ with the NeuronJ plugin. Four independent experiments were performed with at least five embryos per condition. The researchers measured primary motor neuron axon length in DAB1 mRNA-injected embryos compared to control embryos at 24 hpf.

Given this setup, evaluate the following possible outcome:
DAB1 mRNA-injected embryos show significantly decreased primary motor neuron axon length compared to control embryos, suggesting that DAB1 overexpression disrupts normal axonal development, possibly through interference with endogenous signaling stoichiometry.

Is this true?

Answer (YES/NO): YES